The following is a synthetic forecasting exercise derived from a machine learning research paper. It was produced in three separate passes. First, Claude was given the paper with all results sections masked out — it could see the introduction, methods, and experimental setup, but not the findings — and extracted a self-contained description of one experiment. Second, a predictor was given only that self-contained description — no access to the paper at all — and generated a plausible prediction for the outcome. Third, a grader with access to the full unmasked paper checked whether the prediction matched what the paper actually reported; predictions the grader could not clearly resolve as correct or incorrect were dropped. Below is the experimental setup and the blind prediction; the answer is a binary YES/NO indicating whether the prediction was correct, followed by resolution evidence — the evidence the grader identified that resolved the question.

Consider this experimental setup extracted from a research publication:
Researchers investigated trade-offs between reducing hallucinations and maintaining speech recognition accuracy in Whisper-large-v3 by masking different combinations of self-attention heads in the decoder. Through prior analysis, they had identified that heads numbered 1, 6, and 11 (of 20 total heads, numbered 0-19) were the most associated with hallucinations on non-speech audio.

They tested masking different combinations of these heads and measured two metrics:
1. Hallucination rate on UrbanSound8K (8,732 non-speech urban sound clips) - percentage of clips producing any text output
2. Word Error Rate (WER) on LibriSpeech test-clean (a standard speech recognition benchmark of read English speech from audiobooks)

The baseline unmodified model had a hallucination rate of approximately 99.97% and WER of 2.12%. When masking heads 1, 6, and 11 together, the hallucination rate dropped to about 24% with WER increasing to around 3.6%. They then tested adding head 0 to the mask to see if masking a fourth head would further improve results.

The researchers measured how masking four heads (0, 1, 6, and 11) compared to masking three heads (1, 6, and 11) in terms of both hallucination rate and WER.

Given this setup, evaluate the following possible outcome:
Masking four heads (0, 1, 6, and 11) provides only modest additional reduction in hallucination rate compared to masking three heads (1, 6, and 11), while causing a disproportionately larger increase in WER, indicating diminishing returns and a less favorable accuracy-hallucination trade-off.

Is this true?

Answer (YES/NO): NO